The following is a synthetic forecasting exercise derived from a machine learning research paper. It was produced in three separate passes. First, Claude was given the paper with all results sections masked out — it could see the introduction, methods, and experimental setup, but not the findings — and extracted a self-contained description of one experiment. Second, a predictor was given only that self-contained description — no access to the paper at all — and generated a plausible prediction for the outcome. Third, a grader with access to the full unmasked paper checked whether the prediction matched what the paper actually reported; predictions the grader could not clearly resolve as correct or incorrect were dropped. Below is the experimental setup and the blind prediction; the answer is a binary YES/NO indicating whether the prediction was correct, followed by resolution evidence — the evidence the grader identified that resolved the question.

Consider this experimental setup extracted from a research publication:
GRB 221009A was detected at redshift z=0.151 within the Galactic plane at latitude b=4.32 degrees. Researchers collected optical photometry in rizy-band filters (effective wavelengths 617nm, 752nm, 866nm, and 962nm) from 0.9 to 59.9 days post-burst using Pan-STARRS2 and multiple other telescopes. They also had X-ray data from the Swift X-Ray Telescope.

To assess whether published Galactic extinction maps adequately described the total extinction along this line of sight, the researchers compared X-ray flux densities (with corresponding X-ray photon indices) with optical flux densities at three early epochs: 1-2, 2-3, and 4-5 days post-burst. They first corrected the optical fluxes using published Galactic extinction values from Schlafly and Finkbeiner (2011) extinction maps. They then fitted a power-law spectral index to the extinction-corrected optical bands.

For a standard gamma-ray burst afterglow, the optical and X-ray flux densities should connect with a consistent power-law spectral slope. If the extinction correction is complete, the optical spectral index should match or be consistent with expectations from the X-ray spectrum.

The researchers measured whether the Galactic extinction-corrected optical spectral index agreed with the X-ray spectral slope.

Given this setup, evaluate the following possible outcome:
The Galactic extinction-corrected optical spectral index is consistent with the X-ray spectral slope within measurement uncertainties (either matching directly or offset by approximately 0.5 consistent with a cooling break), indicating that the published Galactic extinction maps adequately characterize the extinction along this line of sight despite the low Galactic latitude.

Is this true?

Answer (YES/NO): NO